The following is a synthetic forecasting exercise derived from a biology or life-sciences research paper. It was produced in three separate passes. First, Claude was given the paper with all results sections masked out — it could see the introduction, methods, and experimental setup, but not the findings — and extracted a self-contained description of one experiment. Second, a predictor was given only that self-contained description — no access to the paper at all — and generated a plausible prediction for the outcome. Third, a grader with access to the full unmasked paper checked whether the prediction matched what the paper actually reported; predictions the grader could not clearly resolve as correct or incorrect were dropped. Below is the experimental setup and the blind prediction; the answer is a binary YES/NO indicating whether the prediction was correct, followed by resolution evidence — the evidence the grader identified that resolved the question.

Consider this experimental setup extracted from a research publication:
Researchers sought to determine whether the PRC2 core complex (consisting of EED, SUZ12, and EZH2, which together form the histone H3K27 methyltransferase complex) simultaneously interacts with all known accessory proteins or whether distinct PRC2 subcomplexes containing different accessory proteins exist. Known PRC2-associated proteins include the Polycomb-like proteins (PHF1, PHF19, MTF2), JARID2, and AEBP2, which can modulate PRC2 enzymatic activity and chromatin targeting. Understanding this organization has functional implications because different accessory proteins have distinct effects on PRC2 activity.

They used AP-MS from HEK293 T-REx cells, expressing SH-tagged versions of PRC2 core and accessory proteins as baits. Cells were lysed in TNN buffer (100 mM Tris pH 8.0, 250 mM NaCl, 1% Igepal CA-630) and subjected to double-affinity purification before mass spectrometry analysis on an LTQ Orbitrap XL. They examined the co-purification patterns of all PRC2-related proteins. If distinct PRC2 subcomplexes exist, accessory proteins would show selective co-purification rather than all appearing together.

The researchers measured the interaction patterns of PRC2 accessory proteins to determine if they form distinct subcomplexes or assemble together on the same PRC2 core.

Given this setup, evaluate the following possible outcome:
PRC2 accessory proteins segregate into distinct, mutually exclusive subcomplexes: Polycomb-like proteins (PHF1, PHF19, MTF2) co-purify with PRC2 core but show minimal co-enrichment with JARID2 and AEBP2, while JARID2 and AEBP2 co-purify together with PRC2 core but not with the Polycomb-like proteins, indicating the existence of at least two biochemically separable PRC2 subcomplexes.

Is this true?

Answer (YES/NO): YES